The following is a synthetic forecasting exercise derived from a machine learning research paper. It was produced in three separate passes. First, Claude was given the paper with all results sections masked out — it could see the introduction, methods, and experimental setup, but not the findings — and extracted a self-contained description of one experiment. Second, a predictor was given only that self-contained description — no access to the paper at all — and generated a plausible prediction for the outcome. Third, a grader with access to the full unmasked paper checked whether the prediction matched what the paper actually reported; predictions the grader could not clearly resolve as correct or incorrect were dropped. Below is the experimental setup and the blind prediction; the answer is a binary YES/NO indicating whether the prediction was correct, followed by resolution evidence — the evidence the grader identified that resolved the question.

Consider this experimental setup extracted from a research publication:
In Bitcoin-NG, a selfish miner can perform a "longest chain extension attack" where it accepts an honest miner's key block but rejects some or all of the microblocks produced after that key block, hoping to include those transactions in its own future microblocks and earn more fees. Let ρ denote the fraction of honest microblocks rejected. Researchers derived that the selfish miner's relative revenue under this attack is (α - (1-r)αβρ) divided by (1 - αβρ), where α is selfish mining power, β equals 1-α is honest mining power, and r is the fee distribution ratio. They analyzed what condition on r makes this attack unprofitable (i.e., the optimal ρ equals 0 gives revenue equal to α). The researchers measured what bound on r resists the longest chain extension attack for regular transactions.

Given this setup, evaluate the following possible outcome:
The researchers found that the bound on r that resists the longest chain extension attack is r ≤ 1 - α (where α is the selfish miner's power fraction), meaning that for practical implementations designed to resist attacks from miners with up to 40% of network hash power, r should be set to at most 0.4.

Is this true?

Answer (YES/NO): NO